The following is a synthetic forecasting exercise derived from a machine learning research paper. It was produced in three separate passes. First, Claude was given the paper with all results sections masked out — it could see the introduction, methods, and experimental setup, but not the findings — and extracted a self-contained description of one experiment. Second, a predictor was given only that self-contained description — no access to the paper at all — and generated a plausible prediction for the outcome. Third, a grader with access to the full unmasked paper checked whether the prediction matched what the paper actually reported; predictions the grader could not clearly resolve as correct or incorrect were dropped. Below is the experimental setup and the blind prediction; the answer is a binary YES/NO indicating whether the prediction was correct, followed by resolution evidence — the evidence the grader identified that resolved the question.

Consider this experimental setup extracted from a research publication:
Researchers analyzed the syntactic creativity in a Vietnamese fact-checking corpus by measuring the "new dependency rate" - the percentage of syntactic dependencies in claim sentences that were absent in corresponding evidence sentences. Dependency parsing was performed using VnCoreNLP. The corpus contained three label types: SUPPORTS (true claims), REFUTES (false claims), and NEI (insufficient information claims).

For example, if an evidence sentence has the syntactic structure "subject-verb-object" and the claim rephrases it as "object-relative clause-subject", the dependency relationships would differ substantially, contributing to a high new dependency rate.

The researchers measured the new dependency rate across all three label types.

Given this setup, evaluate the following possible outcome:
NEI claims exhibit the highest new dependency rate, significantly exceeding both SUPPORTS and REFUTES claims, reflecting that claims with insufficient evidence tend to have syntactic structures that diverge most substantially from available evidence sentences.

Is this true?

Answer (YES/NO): YES